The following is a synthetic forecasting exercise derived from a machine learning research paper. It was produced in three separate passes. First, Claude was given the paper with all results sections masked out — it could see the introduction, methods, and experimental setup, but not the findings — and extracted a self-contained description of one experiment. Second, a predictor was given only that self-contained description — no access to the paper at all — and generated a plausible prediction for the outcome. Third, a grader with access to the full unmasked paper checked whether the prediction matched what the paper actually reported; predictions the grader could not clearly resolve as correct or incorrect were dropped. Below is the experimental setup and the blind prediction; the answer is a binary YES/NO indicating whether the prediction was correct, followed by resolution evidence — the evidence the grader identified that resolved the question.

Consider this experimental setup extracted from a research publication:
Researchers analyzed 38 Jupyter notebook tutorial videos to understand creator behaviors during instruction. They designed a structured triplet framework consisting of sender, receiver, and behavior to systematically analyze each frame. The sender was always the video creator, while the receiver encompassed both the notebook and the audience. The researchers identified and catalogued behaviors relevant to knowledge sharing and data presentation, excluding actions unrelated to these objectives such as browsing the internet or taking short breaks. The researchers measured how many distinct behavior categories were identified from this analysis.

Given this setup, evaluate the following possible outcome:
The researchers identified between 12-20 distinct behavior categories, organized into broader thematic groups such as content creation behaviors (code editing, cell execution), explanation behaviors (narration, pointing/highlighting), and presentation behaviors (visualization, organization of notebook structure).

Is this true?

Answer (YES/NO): NO